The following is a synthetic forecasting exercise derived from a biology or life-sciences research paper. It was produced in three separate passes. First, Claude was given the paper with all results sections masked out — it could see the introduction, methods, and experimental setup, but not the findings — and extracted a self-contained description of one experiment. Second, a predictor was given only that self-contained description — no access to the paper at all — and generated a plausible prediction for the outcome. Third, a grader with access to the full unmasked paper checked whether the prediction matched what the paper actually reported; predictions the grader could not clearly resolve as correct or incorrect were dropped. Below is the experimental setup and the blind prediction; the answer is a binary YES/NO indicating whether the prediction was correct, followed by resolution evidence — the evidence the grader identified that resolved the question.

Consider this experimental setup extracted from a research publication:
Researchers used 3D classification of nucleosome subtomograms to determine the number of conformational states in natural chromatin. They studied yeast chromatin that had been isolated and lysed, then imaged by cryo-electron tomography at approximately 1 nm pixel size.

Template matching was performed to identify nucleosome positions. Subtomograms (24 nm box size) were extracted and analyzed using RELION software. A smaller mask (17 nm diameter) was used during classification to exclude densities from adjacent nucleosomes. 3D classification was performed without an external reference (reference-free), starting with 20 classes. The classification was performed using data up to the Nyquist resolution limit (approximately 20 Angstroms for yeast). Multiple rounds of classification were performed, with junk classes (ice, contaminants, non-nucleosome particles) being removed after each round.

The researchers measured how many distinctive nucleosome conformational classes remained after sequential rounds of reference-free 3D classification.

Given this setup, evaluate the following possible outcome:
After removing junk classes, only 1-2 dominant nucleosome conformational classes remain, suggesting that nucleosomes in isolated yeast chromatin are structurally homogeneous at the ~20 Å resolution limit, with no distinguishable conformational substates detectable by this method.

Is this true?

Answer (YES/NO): NO